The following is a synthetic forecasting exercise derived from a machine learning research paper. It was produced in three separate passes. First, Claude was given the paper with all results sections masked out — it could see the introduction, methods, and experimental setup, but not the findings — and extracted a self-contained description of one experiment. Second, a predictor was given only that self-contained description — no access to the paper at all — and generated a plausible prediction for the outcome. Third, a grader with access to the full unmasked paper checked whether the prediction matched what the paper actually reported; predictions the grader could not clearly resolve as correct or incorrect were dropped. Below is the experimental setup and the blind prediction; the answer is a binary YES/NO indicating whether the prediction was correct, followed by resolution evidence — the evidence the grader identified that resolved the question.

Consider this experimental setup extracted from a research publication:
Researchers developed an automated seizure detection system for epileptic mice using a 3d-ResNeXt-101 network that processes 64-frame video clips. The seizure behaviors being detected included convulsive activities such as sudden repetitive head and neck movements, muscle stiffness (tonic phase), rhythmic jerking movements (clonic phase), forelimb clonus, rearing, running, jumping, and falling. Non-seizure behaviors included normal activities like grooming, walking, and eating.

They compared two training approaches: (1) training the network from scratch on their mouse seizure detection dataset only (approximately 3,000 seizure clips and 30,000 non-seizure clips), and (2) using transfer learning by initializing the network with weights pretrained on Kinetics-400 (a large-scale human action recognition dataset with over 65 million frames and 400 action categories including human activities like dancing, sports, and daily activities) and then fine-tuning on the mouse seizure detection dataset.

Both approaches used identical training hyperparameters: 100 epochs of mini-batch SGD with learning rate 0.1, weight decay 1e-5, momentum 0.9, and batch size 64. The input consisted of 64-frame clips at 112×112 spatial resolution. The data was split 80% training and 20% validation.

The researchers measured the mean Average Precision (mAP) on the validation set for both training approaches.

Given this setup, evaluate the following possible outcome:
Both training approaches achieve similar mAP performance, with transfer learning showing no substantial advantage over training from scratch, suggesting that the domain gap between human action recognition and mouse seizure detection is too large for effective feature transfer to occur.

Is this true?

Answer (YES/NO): NO